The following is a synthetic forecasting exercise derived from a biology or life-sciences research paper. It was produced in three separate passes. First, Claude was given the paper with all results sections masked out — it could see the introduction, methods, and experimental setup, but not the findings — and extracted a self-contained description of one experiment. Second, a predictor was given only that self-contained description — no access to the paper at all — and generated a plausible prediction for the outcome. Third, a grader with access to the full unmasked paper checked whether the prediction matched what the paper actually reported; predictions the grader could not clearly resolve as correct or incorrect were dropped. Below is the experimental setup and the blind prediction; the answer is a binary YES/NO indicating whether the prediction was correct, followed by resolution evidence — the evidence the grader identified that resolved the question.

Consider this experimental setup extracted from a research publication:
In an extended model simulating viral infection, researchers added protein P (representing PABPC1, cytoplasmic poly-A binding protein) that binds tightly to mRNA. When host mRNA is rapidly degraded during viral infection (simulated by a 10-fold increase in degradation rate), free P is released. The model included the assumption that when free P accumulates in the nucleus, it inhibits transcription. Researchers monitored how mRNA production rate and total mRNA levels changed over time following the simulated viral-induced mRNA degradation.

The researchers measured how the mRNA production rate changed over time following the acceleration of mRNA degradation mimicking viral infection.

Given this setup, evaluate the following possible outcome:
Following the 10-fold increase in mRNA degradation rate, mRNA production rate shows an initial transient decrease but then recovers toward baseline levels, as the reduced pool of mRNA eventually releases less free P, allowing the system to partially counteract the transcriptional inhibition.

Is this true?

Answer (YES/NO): NO